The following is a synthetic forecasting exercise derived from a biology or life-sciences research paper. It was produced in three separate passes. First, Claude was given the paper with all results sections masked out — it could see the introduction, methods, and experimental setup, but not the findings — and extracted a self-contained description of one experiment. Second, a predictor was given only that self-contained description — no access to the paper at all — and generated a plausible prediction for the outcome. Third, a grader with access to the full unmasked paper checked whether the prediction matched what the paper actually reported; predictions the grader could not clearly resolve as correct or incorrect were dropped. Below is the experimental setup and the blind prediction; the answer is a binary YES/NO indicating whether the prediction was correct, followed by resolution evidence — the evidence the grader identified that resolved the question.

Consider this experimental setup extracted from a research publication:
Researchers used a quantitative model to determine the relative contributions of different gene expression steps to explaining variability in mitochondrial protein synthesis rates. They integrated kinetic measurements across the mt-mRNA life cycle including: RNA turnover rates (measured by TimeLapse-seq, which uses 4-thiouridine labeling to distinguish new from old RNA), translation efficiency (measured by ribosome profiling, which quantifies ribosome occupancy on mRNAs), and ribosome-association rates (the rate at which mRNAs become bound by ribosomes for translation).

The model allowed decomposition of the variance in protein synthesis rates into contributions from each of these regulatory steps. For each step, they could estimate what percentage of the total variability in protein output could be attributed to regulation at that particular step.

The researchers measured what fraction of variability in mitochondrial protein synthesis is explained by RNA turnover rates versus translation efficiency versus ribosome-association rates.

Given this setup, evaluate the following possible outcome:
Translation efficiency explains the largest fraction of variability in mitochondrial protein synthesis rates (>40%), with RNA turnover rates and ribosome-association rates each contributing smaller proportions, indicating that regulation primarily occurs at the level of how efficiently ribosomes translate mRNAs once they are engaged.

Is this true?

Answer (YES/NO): NO